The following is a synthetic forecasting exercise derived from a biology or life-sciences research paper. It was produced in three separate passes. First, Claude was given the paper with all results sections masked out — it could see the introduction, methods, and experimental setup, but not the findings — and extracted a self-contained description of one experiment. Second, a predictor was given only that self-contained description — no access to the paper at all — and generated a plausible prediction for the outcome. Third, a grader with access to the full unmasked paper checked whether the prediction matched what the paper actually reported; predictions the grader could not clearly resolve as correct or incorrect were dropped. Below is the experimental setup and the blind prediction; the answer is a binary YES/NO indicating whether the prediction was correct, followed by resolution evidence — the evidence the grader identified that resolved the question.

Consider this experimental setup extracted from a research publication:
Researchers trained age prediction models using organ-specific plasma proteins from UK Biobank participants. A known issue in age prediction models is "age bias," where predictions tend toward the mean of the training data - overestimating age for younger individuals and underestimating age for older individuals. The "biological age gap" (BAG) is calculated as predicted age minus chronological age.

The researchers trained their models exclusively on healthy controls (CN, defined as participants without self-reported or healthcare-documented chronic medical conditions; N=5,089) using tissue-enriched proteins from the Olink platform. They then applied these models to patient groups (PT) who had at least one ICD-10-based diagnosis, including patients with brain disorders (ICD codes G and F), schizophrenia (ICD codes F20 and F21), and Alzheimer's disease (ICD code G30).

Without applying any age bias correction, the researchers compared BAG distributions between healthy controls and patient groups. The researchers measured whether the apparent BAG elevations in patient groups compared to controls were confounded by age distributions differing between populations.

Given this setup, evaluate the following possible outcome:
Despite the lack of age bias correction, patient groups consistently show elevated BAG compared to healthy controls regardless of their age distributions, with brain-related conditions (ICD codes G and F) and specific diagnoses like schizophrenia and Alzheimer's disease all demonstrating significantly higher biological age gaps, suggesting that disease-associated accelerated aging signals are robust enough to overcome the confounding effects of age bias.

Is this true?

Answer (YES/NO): NO